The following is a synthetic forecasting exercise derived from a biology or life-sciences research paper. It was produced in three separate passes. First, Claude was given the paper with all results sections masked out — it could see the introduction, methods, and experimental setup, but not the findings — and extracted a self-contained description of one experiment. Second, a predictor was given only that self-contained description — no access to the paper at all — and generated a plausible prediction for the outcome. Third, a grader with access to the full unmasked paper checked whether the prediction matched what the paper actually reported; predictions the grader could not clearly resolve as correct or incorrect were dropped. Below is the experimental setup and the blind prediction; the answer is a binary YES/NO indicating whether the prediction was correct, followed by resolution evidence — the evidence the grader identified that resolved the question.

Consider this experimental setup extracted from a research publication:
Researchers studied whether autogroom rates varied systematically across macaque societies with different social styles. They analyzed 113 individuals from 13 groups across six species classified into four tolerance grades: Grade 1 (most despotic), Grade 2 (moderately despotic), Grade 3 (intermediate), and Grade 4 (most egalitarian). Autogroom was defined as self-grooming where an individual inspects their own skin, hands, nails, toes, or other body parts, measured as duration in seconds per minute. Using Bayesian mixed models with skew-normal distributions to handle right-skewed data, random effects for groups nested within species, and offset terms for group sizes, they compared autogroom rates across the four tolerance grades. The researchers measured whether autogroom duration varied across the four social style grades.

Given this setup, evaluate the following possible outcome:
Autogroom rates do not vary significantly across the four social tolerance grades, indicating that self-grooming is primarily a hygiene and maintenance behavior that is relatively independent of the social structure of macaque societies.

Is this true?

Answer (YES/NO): YES